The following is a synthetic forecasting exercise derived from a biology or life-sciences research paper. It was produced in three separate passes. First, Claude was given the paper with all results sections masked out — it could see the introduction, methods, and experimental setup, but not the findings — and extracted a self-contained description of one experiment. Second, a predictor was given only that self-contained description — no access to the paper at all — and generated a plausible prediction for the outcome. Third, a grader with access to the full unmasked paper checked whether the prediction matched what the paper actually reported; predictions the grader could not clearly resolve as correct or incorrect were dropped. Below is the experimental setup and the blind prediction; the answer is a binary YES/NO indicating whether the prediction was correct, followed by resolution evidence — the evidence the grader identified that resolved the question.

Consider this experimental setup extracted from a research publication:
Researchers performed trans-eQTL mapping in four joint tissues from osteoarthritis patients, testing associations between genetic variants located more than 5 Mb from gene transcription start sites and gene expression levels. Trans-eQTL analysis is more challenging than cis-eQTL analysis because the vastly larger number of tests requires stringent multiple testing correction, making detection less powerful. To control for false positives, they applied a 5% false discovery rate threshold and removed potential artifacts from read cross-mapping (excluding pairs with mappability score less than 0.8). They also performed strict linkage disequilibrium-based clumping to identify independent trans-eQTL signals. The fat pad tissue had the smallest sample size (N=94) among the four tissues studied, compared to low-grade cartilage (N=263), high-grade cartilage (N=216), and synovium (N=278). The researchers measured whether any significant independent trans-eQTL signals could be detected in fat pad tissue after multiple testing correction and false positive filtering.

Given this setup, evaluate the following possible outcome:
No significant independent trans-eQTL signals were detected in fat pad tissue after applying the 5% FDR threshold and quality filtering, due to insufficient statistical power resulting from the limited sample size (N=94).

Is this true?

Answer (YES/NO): NO